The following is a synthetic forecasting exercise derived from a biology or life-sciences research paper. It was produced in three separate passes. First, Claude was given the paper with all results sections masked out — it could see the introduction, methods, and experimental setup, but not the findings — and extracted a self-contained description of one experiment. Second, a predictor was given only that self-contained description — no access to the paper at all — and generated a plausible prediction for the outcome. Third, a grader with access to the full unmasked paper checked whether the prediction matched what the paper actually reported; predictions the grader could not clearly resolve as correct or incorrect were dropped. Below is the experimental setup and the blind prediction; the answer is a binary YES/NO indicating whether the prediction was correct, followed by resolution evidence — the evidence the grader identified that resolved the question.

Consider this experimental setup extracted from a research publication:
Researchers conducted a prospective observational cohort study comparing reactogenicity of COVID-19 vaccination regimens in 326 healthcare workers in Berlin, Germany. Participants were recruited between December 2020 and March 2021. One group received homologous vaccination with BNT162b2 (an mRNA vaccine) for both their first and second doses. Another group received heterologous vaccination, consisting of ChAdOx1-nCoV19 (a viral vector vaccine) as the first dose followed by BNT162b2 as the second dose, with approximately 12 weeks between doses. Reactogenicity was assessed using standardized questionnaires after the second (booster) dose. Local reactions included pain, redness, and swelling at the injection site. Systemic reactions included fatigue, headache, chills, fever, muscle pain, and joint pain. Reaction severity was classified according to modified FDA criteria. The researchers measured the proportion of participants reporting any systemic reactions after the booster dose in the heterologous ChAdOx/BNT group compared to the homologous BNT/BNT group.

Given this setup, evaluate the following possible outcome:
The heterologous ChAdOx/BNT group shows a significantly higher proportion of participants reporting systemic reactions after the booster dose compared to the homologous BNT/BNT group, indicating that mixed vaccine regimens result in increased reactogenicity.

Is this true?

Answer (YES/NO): NO